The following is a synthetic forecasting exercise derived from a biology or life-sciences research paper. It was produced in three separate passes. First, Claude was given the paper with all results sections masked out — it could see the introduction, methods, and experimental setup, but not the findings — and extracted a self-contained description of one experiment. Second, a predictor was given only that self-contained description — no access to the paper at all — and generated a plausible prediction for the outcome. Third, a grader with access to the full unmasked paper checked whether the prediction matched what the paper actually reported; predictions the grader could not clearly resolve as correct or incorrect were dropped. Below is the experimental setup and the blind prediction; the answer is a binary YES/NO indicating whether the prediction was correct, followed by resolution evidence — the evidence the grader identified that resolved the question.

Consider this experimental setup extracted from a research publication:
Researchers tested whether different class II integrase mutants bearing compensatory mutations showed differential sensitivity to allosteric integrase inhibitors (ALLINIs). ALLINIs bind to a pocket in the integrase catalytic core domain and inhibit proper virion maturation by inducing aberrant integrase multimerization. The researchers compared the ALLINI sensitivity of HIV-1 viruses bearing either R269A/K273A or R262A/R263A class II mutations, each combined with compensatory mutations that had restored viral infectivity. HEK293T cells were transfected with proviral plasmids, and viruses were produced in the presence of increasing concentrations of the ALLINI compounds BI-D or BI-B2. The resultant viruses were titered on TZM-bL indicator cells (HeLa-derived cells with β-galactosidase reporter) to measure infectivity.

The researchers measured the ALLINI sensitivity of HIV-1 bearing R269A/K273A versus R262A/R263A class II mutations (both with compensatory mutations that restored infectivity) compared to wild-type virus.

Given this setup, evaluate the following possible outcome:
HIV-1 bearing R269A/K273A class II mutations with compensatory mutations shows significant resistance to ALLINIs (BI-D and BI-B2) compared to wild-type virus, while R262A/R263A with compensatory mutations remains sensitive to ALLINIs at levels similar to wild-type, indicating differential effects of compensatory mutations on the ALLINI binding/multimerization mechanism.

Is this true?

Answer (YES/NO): NO